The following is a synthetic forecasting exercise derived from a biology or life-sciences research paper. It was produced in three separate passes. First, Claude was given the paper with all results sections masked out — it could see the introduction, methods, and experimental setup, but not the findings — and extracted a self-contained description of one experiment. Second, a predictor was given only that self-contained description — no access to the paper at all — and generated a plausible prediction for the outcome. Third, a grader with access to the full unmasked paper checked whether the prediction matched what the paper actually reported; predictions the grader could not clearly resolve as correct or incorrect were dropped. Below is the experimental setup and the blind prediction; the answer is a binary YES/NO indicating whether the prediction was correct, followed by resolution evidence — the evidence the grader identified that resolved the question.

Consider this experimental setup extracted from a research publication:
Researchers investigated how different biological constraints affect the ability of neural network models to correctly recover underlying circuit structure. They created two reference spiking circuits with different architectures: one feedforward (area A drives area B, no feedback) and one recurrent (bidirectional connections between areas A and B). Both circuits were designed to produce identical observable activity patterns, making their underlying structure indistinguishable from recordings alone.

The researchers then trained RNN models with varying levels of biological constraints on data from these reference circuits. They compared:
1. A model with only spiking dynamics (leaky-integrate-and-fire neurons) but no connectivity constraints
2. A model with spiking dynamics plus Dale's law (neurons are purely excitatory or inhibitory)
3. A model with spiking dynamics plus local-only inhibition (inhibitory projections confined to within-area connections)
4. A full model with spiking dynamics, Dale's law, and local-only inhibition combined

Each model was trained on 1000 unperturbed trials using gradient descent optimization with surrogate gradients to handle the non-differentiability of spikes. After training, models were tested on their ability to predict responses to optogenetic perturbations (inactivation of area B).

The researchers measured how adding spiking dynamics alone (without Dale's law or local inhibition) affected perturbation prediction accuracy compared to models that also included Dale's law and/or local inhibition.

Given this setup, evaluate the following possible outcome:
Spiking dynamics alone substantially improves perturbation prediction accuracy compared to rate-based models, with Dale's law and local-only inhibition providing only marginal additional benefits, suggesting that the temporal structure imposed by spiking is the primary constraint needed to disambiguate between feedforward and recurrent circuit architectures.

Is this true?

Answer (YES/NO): NO